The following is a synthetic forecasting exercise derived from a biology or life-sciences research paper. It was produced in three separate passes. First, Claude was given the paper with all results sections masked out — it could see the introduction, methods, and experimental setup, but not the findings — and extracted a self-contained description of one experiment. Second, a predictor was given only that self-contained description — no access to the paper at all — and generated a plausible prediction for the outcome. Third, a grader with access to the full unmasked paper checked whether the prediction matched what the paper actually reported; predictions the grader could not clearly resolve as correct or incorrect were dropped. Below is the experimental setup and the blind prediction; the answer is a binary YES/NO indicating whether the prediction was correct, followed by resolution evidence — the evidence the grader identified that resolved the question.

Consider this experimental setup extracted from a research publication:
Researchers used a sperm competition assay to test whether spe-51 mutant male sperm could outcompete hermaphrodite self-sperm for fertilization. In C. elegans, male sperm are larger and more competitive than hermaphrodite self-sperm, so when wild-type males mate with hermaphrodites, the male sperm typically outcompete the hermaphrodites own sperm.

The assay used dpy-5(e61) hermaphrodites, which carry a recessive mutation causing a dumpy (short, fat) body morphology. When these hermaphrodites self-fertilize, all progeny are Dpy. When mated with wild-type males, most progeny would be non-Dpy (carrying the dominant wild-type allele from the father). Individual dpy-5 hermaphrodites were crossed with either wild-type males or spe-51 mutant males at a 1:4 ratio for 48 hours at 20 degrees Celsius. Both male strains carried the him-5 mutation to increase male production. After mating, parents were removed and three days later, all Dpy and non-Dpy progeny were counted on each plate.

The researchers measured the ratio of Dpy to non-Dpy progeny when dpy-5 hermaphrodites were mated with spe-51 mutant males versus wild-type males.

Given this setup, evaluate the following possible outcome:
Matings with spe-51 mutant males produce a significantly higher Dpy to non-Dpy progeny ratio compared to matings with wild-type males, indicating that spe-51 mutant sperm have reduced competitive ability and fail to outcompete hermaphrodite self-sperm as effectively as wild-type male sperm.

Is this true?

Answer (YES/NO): NO